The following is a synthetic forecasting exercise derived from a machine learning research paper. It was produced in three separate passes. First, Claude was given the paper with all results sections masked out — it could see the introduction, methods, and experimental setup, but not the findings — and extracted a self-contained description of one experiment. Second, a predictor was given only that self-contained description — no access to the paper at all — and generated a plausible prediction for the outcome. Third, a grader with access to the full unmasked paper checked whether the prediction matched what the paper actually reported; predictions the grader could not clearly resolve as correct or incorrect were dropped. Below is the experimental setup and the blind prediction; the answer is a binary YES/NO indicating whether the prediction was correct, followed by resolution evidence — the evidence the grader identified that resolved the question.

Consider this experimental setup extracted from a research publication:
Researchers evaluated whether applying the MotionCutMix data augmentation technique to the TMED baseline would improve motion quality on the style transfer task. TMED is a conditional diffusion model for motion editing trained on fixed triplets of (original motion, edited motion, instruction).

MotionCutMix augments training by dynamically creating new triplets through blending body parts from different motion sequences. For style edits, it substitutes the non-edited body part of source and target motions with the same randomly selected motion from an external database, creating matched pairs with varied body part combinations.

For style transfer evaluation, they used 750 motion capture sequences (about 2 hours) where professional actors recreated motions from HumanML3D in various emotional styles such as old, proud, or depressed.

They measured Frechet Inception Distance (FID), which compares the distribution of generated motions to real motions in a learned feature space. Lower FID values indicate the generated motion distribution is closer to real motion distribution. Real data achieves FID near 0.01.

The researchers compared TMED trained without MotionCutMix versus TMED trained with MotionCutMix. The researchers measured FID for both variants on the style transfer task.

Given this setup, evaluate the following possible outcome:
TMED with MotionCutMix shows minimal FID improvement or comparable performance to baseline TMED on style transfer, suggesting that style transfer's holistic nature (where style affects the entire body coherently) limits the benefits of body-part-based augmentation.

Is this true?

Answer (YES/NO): NO